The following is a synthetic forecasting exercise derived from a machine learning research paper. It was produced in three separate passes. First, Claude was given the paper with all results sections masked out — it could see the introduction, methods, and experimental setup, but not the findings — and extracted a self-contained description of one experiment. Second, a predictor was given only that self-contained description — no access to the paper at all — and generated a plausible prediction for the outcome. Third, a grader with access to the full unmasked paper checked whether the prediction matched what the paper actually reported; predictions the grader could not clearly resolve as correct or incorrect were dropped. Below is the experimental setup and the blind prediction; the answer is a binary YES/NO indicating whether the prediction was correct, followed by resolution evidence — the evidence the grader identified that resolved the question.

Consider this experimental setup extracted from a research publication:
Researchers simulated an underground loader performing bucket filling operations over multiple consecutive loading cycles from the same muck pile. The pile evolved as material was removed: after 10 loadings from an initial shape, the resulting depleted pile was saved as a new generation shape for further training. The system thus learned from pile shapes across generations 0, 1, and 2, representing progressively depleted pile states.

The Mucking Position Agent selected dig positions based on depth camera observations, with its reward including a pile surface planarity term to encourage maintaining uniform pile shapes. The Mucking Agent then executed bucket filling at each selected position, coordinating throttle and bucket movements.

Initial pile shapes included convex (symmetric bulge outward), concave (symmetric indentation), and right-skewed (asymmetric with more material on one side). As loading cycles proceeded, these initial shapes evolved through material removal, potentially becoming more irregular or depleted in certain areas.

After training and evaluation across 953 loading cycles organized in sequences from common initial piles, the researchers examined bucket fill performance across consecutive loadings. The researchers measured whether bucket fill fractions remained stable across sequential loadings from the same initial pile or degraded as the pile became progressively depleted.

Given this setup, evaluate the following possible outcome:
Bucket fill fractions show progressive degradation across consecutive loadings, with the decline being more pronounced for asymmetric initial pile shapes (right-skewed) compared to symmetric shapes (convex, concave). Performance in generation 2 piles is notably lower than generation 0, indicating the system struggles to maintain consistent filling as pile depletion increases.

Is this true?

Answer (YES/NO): NO